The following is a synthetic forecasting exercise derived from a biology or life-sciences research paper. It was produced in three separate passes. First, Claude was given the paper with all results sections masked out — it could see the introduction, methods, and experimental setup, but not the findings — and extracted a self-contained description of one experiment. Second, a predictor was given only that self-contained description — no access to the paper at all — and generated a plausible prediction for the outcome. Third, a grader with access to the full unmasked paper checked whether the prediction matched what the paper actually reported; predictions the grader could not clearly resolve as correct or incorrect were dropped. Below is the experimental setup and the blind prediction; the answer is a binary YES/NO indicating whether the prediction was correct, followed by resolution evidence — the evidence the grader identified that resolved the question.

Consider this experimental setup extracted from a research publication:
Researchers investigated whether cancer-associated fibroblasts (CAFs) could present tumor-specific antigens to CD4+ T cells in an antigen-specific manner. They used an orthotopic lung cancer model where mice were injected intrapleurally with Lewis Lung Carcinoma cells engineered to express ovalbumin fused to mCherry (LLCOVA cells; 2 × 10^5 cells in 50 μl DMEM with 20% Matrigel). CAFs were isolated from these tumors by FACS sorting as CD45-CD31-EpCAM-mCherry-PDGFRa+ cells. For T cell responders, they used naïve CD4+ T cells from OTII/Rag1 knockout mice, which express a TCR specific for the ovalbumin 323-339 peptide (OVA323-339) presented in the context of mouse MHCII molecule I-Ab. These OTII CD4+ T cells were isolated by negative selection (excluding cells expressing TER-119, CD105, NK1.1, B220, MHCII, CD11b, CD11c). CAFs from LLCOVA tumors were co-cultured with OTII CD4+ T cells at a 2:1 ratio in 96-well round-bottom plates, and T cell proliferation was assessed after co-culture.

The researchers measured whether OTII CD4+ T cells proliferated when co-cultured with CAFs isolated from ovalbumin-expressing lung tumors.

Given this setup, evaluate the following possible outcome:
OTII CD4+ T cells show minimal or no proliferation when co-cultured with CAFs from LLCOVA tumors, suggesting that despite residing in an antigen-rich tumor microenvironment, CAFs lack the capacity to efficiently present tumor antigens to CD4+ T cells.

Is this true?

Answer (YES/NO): NO